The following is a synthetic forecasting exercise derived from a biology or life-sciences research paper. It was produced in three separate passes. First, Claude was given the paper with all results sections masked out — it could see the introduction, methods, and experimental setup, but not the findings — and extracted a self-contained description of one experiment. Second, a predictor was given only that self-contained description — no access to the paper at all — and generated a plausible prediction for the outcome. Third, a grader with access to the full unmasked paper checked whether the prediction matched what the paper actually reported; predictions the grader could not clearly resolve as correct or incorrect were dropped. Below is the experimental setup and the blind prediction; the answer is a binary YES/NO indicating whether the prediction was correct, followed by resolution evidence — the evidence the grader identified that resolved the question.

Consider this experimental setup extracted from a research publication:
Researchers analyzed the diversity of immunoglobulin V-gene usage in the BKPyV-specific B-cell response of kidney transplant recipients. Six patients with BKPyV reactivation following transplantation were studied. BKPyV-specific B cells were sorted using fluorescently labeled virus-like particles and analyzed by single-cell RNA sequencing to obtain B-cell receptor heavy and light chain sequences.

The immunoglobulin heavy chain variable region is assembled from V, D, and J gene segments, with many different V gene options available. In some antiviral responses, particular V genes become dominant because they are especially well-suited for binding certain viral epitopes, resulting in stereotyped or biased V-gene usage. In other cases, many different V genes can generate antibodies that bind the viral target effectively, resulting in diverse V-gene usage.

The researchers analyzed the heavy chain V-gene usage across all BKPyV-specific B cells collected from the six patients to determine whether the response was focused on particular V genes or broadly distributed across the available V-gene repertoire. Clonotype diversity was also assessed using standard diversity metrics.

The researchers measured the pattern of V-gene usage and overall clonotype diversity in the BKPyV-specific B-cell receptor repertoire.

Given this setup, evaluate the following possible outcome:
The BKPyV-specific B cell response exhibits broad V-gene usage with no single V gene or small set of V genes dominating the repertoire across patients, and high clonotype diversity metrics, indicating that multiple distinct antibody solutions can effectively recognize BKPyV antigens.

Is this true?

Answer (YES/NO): NO